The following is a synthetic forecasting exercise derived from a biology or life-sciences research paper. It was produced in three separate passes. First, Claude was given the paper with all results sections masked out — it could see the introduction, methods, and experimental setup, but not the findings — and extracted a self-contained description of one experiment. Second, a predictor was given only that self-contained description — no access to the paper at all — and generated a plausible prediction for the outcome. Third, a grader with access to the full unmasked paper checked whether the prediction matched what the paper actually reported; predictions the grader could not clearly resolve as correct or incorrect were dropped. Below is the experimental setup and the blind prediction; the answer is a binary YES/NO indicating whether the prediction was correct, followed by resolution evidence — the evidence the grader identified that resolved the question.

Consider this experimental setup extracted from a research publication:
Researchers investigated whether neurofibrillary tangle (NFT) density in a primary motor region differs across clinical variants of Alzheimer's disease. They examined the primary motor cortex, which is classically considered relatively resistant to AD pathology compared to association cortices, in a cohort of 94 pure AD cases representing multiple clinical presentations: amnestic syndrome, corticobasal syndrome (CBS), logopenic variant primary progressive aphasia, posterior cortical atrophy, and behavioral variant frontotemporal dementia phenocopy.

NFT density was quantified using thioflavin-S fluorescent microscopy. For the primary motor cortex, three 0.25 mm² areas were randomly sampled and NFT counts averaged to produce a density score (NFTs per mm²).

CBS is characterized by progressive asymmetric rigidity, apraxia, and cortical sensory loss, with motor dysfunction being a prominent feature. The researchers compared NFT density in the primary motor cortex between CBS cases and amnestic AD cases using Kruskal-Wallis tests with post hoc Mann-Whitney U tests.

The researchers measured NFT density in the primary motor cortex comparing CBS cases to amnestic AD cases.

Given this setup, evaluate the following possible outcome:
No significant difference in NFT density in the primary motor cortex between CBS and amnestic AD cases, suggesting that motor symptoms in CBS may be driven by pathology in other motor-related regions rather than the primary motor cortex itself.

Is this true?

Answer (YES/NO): NO